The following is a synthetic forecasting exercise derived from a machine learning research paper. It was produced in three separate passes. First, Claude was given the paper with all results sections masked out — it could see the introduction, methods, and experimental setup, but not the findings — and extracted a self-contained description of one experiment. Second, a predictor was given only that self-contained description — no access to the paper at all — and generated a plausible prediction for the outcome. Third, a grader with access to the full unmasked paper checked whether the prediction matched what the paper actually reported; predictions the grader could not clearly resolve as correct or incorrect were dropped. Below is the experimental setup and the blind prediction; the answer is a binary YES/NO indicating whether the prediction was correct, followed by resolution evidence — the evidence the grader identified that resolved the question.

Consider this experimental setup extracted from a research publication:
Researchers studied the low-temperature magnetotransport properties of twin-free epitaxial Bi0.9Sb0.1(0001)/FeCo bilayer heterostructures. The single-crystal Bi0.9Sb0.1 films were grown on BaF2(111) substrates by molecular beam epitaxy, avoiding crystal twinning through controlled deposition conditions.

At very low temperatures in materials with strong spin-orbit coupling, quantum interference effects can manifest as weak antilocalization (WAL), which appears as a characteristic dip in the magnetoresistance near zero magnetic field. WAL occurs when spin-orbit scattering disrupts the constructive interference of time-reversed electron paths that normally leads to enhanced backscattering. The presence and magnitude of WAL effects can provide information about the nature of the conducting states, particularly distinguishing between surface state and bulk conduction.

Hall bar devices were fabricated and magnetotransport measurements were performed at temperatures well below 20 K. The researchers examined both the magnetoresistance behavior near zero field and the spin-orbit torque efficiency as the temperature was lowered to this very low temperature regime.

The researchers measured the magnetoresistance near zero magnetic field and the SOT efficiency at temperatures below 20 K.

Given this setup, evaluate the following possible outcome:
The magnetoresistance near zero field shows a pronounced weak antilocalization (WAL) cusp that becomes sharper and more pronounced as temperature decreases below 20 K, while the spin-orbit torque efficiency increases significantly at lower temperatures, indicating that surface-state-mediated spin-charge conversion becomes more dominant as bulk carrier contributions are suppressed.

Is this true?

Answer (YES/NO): YES